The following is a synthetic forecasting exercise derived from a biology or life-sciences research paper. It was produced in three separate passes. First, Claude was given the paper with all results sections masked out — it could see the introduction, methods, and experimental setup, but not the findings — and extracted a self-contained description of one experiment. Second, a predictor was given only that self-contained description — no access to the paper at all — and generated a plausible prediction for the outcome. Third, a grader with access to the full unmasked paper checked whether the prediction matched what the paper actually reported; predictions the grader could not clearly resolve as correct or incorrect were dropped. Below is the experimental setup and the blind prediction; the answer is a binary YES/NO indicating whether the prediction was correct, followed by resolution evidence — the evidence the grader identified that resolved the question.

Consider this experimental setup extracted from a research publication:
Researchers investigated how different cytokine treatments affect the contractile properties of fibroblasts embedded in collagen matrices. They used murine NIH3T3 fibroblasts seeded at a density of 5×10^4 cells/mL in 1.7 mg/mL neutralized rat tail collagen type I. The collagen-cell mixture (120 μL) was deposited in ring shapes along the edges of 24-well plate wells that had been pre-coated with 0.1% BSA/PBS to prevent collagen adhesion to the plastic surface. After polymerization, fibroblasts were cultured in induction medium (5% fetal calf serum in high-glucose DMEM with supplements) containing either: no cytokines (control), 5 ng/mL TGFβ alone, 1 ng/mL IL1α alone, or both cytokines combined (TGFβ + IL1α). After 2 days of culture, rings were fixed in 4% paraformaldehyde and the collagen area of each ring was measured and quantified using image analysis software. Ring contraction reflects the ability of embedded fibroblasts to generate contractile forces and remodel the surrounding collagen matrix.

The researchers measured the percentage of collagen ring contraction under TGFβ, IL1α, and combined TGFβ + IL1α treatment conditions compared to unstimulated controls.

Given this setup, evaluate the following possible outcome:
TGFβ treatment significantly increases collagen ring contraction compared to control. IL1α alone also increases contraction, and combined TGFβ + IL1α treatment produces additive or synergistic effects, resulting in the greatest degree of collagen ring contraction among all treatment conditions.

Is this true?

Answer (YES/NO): NO